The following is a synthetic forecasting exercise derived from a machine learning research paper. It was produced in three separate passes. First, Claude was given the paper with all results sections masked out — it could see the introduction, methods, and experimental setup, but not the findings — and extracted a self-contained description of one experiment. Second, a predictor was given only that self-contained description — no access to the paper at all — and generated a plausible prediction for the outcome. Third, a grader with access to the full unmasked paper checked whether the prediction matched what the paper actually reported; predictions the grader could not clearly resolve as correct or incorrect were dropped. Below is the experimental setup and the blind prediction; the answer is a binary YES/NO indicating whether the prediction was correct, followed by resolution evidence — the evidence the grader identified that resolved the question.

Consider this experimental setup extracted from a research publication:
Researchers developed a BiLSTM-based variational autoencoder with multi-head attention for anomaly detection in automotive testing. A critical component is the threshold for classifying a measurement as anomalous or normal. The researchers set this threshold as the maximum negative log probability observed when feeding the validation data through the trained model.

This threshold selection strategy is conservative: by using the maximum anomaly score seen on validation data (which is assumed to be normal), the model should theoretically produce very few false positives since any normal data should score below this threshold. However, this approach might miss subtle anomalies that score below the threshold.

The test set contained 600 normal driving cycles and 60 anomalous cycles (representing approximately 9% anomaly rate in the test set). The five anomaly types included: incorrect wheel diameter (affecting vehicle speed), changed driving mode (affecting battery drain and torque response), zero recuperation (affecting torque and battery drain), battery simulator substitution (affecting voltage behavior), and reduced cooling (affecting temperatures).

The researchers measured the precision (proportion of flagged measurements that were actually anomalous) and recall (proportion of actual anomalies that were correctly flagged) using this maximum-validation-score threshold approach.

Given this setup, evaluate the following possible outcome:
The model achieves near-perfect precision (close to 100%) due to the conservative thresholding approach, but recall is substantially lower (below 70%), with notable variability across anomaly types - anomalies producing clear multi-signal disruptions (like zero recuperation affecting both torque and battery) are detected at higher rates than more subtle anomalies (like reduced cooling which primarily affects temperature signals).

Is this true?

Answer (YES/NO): NO